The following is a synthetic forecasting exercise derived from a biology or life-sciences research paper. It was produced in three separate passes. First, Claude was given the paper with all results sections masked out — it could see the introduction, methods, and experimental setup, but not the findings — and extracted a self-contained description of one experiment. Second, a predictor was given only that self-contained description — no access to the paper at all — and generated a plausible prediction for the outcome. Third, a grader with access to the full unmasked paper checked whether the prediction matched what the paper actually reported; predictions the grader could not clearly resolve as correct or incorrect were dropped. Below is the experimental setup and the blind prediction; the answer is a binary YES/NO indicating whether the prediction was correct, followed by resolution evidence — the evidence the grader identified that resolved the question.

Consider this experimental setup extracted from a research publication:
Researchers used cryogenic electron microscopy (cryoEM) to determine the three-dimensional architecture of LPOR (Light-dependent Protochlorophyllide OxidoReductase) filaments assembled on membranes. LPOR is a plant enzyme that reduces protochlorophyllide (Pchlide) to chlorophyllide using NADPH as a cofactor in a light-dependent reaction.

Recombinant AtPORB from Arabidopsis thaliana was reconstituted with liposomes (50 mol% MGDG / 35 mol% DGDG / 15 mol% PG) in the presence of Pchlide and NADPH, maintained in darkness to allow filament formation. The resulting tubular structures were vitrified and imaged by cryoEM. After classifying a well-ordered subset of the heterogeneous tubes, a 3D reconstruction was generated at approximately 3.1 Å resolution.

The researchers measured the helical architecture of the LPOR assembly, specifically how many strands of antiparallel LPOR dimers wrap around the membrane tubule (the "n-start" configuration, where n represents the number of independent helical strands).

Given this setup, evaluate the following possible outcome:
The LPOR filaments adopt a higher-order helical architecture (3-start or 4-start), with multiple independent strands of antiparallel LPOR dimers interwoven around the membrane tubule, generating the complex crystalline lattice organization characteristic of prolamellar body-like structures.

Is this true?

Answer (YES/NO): YES